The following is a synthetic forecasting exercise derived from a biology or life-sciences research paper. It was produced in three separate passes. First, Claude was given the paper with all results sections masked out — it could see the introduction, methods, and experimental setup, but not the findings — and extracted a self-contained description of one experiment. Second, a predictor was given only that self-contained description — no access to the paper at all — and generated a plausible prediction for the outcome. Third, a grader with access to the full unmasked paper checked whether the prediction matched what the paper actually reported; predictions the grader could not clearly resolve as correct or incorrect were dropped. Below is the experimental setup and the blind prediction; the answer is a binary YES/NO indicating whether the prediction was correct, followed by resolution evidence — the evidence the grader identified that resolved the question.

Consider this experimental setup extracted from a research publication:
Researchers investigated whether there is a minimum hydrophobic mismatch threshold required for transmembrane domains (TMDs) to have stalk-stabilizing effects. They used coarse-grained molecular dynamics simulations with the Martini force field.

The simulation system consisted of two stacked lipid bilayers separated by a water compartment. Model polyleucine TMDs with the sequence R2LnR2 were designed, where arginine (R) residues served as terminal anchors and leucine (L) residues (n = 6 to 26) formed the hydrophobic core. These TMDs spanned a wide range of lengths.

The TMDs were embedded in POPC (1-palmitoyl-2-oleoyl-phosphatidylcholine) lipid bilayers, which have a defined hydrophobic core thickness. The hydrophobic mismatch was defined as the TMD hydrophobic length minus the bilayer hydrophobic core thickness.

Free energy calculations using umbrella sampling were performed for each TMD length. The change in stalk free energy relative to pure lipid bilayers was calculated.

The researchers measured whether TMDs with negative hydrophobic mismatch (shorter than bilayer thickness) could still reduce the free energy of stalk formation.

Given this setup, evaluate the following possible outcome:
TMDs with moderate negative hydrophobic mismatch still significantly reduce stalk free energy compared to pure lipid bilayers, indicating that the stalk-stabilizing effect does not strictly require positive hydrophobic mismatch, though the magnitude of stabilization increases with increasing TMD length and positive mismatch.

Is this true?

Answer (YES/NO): NO